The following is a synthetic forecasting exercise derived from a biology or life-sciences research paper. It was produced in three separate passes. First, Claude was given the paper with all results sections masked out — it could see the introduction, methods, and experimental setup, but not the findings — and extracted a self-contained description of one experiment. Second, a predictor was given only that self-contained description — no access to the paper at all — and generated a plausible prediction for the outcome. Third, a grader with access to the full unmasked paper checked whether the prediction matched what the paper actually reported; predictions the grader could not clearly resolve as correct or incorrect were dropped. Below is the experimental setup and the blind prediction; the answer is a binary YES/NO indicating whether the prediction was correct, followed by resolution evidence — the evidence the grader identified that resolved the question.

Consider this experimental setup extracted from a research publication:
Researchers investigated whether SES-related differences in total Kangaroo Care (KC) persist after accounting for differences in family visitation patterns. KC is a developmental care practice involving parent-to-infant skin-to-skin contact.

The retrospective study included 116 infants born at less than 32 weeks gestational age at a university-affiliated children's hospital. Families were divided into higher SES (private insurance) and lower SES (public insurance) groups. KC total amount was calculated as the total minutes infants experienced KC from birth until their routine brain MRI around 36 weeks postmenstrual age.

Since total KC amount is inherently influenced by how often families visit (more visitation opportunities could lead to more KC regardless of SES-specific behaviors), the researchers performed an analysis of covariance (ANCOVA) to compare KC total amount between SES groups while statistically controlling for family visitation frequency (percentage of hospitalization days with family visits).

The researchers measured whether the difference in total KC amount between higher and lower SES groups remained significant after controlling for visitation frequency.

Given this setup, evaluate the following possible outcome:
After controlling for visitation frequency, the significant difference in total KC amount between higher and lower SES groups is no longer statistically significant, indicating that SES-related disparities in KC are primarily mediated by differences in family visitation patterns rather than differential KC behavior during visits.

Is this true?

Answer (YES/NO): NO